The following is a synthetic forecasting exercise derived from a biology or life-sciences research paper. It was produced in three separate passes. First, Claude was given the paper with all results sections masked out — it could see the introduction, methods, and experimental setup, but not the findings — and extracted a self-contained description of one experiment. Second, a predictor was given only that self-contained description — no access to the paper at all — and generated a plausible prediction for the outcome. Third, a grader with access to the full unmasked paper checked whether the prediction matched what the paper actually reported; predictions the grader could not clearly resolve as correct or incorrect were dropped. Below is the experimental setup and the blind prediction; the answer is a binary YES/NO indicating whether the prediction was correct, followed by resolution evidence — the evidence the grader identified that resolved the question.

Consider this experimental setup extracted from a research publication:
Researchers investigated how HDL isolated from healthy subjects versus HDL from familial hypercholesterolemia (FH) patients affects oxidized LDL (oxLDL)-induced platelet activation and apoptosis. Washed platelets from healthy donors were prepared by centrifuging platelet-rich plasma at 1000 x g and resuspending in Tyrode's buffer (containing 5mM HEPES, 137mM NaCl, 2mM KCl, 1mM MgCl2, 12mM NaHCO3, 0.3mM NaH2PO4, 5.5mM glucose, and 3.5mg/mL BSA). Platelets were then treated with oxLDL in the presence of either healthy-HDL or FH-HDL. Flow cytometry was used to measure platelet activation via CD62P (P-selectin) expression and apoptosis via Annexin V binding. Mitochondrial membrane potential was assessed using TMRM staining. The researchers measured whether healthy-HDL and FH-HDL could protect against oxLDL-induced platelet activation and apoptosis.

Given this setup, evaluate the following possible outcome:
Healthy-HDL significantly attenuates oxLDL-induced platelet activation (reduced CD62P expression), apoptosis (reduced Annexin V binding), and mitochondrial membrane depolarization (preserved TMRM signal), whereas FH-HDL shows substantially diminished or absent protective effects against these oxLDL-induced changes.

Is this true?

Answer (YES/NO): YES